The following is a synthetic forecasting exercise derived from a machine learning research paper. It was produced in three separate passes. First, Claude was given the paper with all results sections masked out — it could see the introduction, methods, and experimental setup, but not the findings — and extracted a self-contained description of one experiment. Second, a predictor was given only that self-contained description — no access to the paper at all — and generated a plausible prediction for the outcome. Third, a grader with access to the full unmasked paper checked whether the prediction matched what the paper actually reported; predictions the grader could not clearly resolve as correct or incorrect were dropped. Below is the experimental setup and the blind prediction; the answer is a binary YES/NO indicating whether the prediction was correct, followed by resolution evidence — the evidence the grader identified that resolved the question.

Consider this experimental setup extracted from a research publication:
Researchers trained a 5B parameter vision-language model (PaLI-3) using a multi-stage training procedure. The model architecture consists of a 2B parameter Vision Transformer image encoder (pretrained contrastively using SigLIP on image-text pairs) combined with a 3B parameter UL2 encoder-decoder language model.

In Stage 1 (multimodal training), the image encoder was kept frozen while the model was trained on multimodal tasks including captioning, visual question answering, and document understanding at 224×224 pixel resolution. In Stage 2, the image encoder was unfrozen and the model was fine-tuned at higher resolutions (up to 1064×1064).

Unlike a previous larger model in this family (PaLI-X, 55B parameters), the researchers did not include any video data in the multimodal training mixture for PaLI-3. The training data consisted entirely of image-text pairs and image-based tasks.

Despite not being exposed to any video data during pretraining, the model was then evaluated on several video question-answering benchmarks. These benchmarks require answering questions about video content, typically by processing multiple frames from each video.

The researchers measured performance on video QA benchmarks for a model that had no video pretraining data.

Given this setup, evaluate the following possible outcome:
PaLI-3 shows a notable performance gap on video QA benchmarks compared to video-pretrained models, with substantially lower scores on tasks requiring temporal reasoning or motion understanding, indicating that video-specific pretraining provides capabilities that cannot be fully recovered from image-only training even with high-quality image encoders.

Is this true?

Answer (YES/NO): NO